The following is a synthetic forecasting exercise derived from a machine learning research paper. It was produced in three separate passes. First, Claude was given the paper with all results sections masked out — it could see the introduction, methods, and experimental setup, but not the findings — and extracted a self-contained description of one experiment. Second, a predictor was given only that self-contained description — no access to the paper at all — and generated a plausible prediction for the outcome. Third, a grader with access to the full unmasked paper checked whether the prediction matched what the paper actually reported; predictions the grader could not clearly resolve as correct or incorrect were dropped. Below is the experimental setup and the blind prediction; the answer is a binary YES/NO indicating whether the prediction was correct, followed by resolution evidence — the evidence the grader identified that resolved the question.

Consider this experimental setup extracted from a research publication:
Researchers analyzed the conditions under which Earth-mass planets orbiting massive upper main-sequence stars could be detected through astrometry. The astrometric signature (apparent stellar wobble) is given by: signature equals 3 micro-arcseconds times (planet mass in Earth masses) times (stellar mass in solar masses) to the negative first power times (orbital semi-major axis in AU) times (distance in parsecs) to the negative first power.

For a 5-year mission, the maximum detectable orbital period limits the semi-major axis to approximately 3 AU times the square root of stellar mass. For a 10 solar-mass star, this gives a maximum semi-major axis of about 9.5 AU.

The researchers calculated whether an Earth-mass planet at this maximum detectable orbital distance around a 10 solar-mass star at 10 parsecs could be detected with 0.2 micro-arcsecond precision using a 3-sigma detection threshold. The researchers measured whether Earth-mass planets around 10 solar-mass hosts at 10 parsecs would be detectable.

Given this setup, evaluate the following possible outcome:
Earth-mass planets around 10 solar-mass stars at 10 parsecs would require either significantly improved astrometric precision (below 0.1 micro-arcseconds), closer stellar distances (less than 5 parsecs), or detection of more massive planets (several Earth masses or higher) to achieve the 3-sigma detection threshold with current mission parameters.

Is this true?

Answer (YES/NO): NO